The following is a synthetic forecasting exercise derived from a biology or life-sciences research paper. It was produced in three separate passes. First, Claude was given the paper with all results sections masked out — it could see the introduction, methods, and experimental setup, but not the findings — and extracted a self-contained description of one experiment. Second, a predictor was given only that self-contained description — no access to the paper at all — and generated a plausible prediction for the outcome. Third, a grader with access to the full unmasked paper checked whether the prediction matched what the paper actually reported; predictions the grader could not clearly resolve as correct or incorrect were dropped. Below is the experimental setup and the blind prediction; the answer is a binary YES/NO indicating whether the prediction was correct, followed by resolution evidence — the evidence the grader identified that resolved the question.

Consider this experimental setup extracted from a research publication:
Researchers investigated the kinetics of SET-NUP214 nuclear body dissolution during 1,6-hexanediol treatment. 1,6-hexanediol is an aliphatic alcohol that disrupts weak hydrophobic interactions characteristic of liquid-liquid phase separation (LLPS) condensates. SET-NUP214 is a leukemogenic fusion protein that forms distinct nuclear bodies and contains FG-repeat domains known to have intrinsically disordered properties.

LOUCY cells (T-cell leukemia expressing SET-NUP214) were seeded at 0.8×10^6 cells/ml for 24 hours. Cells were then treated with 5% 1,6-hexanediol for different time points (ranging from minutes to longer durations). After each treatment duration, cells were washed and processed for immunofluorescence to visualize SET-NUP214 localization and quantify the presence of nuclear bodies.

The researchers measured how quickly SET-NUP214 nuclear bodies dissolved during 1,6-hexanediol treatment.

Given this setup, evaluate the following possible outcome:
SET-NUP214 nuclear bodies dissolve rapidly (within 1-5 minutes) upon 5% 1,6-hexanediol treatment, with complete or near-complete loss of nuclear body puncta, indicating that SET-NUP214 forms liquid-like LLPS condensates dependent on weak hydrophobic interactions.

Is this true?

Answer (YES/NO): NO